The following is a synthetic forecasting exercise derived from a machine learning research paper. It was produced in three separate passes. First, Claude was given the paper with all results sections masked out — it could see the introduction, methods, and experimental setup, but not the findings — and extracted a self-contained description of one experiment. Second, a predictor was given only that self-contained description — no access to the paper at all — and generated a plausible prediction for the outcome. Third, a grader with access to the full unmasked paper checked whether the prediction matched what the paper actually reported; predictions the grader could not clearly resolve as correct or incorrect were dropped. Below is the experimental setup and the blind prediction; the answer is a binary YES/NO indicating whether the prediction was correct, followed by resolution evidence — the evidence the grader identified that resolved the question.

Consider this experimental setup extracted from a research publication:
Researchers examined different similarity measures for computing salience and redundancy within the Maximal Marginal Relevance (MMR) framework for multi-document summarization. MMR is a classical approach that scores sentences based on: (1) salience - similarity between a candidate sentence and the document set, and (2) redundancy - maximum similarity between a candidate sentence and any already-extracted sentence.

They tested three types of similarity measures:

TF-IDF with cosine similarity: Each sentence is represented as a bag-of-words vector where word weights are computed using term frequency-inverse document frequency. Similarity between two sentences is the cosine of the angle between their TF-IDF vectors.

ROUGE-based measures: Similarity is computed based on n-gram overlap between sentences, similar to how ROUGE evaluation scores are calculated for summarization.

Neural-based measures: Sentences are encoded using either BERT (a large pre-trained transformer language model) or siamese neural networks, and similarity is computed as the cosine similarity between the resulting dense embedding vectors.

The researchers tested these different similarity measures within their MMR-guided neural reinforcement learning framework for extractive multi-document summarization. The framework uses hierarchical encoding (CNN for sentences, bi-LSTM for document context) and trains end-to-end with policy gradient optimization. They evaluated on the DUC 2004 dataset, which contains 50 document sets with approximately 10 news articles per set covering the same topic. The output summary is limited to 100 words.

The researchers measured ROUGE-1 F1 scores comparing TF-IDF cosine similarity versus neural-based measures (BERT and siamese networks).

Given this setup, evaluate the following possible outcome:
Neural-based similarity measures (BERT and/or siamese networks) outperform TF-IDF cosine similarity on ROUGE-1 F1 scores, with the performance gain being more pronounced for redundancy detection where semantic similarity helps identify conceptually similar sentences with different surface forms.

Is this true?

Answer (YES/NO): NO